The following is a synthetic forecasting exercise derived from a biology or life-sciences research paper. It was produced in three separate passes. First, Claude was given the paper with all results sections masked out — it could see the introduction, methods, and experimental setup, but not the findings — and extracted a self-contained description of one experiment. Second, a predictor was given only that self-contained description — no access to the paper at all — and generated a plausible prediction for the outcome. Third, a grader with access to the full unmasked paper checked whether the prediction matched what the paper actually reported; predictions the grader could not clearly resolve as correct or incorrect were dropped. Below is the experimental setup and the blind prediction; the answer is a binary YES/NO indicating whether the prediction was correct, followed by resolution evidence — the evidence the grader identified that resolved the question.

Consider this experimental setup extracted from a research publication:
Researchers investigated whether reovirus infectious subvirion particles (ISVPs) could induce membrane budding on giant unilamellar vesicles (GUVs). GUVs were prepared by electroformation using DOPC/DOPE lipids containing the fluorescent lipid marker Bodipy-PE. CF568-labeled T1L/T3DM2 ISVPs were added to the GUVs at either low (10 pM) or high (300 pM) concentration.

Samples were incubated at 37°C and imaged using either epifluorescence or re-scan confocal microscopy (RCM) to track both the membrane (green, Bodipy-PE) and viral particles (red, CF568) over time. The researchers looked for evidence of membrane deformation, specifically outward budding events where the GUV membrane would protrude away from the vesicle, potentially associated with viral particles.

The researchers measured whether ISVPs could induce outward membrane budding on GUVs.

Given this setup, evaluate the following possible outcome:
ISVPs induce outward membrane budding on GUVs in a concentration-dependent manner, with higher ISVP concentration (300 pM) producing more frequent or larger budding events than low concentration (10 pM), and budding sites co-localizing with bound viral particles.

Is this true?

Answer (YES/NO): YES